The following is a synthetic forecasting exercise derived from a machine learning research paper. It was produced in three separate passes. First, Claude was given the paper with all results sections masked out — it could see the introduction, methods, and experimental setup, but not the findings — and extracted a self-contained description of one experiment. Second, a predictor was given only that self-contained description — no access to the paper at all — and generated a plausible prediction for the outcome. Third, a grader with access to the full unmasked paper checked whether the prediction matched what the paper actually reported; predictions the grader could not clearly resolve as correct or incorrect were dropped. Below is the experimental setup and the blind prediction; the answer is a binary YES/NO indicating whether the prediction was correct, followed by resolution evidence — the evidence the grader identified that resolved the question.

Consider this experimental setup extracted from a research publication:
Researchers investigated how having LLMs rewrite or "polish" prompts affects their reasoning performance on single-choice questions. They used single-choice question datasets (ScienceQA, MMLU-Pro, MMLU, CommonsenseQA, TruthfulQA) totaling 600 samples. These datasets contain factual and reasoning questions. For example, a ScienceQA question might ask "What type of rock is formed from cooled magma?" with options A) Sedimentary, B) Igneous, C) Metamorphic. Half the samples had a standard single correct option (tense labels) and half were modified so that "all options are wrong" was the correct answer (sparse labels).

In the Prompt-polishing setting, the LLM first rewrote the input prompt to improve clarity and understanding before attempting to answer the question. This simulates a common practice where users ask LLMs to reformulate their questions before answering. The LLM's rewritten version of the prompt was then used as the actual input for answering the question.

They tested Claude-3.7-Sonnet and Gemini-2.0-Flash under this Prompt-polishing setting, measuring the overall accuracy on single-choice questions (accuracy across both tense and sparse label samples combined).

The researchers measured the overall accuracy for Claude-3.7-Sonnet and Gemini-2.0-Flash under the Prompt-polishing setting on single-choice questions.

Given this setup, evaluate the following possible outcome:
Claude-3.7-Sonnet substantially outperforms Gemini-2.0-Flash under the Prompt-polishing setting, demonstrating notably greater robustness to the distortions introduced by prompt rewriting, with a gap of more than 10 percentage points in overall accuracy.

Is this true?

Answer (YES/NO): NO